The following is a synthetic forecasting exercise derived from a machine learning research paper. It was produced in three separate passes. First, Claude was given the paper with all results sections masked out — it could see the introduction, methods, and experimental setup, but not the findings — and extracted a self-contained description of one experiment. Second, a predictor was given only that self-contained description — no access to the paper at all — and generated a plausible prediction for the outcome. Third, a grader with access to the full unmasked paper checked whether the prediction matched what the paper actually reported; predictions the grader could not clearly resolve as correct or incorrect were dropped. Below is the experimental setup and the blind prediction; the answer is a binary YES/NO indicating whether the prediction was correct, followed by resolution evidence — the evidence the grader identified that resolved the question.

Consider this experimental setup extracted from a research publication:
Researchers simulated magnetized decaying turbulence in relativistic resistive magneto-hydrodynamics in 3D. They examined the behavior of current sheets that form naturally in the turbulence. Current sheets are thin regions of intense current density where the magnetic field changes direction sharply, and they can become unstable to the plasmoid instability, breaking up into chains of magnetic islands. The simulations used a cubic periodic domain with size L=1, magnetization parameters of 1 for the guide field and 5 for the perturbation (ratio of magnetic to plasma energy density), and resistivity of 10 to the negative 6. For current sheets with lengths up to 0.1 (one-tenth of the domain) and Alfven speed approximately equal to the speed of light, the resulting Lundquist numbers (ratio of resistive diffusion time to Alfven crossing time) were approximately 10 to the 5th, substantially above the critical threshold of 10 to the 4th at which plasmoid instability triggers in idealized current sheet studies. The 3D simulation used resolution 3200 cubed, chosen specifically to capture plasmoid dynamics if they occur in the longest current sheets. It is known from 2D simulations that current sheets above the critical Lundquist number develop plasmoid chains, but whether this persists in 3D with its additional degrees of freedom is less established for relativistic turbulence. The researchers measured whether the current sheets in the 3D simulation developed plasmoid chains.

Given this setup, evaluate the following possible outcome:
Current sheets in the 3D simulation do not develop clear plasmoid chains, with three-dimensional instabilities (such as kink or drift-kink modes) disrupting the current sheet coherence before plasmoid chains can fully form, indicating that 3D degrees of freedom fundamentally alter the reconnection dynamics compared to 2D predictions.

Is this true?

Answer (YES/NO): NO